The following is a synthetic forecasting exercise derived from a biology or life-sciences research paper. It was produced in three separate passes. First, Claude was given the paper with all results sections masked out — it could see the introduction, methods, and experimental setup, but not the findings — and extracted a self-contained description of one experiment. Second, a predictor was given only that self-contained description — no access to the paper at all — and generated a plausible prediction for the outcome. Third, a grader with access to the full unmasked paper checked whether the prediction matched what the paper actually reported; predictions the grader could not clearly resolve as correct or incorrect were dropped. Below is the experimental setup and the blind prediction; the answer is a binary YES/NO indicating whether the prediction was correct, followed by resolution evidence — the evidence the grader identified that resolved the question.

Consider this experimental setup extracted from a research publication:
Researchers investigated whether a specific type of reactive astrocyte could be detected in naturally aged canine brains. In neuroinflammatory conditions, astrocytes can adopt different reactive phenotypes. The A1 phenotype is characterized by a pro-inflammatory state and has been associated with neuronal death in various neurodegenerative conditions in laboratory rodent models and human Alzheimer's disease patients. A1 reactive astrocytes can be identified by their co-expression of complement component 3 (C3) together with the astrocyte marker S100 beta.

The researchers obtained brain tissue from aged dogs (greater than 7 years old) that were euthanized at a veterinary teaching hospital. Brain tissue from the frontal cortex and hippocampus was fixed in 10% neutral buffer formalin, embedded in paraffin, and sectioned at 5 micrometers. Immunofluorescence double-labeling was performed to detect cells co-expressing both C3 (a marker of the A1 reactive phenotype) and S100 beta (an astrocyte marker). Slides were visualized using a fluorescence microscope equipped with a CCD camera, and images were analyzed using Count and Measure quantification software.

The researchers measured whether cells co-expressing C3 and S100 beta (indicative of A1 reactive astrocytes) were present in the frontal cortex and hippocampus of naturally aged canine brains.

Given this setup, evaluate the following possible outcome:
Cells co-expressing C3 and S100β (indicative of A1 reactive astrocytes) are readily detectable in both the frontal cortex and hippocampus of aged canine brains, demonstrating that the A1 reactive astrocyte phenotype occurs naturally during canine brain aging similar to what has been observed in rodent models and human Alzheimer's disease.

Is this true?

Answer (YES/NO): YES